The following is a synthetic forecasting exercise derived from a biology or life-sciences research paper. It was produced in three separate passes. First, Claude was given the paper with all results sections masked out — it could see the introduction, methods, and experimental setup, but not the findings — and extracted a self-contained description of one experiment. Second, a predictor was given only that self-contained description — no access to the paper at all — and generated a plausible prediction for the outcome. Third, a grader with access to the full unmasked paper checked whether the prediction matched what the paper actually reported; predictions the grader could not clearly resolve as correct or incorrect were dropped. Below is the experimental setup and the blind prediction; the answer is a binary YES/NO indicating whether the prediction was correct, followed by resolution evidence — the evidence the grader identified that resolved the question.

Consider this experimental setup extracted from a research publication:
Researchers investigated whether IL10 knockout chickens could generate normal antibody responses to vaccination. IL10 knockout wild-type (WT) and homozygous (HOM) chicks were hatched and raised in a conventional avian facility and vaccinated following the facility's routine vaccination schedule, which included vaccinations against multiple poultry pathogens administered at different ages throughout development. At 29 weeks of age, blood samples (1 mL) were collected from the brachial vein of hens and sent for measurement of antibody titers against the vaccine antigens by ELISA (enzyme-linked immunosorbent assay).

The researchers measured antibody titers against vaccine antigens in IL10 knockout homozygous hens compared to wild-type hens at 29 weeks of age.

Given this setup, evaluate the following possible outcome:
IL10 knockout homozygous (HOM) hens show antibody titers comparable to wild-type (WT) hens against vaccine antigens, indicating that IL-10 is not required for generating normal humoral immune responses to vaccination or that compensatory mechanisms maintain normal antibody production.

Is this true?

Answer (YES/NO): NO